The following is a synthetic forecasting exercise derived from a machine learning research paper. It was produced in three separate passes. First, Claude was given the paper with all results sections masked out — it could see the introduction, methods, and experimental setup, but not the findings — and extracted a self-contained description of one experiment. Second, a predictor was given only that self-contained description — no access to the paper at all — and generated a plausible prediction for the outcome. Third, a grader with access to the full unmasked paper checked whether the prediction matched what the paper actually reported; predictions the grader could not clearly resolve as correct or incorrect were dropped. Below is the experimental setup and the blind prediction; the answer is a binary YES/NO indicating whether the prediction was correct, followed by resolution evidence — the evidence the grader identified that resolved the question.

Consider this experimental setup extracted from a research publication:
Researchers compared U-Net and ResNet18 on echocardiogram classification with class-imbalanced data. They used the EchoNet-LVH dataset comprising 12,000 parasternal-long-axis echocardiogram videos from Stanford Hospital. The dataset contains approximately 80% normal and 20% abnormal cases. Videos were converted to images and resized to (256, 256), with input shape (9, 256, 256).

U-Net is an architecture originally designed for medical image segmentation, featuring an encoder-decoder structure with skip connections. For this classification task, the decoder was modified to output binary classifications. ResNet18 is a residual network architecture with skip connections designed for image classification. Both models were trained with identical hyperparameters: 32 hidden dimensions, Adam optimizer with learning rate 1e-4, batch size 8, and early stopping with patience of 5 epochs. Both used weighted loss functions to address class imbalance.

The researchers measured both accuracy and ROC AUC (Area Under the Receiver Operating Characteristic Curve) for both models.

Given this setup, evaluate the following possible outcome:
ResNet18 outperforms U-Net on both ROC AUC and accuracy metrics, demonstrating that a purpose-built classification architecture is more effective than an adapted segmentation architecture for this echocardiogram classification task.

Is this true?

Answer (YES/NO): NO